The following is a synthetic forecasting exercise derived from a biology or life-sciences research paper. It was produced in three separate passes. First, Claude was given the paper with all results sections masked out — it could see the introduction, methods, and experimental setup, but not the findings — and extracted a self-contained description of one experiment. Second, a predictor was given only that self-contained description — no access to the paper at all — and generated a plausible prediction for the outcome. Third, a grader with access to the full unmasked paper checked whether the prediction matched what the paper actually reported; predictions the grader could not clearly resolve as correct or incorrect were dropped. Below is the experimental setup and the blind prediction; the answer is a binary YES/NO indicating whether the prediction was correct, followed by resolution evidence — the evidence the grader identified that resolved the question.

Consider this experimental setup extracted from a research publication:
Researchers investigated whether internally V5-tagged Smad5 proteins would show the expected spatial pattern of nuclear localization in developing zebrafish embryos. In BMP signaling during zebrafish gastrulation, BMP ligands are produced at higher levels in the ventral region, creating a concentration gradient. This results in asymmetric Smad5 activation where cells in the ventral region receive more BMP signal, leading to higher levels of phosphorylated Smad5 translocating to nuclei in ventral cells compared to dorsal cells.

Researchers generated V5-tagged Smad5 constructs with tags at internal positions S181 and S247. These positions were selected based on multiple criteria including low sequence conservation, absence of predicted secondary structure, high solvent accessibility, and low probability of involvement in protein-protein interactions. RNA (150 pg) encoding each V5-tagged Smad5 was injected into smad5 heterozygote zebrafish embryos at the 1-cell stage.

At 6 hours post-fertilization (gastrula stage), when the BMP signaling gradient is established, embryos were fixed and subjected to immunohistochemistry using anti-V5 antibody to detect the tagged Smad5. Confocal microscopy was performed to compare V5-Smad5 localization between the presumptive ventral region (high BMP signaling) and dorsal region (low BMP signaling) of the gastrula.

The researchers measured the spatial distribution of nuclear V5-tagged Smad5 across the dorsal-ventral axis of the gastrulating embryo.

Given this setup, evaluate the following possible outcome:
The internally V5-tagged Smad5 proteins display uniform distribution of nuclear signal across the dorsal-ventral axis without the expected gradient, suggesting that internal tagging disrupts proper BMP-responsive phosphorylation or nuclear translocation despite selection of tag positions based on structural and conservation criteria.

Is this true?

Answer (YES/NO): NO